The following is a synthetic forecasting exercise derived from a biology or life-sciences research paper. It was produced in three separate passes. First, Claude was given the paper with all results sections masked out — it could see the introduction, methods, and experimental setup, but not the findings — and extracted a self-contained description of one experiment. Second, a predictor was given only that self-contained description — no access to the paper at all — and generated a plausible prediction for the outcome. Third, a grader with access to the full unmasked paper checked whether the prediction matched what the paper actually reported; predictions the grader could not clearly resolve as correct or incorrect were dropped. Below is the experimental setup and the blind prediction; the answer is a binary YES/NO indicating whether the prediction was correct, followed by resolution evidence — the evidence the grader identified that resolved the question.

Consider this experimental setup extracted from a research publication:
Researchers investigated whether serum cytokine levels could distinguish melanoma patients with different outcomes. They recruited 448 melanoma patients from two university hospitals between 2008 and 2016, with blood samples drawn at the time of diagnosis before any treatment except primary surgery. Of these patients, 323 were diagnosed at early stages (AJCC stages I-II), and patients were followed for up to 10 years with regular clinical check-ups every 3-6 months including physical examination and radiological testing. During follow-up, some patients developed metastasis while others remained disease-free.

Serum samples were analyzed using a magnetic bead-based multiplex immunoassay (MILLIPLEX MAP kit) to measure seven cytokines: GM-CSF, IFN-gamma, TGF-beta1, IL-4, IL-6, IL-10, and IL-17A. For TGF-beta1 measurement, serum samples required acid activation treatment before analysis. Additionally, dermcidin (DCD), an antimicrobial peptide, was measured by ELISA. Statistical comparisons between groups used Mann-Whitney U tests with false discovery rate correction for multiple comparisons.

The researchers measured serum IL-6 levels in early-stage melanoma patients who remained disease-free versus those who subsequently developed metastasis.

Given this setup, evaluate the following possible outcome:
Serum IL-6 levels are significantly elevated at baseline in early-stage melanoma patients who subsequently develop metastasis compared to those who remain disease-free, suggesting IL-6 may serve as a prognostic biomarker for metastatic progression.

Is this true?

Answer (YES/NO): YES